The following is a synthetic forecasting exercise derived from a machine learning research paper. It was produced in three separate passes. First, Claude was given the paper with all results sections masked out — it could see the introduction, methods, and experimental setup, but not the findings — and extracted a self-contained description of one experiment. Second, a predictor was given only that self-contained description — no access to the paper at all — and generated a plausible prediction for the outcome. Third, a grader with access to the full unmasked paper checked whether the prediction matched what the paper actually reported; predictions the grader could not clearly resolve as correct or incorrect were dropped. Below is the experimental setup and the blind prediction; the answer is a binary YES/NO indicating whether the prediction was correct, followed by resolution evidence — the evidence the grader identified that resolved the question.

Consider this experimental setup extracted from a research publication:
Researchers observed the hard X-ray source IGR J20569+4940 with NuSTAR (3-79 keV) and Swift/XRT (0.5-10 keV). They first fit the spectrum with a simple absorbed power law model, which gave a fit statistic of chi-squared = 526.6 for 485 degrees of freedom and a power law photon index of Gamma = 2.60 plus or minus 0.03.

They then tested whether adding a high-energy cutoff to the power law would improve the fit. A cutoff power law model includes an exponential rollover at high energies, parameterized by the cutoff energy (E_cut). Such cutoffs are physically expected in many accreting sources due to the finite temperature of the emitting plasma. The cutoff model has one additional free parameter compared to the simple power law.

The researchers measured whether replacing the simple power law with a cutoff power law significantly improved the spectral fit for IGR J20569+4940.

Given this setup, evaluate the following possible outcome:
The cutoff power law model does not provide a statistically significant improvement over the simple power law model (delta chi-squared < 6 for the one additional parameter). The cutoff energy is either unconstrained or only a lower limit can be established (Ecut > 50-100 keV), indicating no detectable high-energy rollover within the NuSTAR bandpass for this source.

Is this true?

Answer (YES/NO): NO